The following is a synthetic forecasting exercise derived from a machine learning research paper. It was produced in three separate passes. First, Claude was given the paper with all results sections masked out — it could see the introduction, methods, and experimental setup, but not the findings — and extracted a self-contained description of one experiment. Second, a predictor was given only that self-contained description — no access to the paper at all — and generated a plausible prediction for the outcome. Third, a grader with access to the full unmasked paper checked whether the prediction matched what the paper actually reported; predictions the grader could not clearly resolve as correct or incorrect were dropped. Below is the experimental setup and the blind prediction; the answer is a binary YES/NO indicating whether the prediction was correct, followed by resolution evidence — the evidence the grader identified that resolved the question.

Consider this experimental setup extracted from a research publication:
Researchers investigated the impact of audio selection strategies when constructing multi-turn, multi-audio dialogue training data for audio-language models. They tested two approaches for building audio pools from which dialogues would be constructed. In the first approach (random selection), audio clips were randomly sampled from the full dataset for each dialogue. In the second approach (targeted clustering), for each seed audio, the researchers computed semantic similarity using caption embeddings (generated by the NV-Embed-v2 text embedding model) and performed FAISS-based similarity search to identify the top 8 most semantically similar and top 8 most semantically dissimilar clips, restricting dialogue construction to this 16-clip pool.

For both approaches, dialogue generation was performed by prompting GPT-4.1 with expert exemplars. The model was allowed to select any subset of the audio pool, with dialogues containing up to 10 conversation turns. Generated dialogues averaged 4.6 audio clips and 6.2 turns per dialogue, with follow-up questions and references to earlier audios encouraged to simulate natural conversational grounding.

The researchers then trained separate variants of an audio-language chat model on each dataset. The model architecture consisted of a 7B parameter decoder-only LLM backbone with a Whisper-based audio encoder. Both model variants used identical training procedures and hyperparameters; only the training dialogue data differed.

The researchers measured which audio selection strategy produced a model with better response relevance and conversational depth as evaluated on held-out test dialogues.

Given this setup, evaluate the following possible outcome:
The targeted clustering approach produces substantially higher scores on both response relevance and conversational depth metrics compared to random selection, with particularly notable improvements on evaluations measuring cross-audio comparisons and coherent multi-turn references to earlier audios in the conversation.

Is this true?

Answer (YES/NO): NO